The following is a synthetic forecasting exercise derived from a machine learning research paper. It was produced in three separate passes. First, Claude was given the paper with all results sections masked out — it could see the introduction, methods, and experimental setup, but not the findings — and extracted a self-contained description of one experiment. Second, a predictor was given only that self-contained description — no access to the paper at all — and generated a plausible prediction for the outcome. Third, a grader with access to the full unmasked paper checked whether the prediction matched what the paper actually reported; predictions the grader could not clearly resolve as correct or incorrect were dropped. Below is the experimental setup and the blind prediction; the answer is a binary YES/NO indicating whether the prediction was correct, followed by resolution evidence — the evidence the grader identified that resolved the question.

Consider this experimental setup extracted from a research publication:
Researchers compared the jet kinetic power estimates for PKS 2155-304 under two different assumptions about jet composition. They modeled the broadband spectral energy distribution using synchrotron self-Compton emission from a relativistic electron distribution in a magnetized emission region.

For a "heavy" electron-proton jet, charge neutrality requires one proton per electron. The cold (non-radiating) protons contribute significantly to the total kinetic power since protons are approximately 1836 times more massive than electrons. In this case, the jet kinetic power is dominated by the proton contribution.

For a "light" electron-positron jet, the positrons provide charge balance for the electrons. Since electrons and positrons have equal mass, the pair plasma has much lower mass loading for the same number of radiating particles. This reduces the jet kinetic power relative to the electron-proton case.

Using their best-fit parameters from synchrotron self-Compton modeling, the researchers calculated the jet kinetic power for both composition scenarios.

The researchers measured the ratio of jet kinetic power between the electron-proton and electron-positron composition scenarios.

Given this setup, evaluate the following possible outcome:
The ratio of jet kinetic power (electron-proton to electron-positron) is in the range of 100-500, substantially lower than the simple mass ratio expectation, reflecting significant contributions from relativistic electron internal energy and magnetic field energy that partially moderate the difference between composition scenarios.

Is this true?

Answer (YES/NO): NO